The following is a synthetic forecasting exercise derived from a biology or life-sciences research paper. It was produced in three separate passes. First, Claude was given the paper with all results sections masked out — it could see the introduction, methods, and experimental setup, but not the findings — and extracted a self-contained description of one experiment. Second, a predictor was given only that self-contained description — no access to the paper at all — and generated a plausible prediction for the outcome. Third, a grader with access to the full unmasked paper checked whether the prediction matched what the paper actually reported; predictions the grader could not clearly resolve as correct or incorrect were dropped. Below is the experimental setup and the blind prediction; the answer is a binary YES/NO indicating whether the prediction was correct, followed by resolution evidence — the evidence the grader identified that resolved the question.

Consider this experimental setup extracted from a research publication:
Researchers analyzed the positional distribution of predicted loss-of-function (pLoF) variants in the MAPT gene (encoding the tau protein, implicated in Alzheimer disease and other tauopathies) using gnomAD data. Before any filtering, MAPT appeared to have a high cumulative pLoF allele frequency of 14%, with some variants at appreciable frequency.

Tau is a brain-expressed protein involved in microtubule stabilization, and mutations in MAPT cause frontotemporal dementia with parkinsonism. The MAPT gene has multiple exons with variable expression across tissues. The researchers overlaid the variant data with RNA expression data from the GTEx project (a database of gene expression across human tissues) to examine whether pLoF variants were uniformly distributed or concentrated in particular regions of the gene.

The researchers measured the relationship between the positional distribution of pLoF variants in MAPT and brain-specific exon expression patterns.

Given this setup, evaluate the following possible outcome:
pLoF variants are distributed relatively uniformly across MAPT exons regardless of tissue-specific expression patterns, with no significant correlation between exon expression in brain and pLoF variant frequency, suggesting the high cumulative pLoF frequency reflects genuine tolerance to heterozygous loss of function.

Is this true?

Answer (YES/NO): NO